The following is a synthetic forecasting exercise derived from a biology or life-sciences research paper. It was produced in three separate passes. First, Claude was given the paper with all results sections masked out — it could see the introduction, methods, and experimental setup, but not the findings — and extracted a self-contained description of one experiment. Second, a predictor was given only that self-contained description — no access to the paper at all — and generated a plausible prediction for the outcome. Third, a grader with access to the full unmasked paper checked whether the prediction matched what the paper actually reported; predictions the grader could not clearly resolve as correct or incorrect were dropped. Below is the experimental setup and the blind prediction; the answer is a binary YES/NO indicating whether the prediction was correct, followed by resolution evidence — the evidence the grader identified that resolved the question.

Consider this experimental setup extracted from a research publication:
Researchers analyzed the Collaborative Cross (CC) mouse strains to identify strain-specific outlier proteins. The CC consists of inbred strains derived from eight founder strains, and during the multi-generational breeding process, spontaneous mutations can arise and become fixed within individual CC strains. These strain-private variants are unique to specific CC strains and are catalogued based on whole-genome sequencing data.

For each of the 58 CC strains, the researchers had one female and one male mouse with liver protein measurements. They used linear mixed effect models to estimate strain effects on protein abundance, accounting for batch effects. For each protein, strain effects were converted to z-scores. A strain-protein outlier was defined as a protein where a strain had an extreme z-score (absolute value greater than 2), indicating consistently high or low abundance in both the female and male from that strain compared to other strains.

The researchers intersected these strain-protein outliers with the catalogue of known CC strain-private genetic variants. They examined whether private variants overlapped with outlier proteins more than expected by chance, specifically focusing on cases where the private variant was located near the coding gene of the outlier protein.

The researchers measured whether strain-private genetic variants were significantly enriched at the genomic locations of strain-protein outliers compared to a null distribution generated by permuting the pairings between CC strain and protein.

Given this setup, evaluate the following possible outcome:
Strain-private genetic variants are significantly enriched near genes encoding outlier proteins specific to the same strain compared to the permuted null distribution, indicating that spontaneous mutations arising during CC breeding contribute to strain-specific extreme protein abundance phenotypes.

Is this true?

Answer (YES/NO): YES